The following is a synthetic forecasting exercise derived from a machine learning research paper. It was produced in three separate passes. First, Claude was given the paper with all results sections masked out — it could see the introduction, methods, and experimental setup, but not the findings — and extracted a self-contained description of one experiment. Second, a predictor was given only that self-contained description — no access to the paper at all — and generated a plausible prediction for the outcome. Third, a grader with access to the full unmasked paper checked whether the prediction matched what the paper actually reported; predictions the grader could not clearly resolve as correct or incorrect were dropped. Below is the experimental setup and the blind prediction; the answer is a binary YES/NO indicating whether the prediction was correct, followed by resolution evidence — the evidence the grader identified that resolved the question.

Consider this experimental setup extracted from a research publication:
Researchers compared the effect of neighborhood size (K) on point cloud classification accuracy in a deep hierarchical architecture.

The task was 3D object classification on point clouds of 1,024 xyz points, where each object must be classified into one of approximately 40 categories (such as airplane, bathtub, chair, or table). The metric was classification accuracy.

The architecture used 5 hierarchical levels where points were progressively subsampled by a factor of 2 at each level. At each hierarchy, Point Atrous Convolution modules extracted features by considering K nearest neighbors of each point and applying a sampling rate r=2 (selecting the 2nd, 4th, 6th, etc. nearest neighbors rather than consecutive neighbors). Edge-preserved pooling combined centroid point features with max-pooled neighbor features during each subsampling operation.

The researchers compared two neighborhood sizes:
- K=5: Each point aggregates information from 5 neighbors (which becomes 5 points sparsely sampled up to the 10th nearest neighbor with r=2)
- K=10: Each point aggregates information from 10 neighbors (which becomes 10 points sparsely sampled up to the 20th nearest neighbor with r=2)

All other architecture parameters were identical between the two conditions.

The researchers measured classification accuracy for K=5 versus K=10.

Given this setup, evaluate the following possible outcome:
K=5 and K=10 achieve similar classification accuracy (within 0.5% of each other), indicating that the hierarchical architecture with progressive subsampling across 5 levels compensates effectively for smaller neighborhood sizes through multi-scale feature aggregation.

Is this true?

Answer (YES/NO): YES